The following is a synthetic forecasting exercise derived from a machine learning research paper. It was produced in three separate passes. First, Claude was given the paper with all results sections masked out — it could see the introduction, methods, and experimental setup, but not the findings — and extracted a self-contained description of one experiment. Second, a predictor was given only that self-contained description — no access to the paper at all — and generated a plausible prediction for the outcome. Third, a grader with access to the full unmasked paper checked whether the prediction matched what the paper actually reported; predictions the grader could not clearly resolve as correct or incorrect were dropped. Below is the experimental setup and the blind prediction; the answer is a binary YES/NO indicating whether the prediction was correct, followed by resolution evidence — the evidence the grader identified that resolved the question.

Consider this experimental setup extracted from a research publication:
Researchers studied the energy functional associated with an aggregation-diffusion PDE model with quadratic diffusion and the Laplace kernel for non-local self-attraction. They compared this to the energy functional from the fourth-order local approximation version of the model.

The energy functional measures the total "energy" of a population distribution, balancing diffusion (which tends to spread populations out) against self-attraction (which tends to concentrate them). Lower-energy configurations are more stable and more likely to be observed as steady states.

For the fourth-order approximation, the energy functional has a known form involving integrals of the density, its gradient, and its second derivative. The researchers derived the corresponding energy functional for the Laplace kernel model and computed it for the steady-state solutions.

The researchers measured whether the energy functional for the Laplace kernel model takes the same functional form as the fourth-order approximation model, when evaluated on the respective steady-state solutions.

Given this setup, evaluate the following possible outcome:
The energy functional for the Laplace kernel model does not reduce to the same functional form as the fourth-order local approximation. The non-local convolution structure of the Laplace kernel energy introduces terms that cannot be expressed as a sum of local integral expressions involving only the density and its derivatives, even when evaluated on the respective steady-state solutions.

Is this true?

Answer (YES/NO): NO